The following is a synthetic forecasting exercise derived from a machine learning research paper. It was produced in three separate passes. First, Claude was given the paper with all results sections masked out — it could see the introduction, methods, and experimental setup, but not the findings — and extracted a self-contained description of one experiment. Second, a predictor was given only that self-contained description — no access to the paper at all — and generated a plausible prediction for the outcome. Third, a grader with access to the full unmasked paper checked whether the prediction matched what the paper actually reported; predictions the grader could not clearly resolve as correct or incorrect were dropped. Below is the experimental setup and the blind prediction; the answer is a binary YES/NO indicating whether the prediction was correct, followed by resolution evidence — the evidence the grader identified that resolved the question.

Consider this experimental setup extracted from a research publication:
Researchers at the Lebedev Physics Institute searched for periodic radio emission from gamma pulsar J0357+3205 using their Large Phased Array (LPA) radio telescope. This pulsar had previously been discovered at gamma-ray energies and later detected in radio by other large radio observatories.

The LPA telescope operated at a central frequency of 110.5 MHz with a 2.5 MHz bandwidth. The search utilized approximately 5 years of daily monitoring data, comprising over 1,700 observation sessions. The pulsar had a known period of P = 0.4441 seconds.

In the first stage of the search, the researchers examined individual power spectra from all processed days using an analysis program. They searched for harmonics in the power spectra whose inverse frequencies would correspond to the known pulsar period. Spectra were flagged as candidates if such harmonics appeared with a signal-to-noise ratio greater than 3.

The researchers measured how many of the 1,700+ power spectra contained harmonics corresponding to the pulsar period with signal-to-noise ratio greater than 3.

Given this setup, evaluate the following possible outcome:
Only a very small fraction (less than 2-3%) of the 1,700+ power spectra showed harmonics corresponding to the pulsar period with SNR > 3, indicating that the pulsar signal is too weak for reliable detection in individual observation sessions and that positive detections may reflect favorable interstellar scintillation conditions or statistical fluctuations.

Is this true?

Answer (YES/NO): YES